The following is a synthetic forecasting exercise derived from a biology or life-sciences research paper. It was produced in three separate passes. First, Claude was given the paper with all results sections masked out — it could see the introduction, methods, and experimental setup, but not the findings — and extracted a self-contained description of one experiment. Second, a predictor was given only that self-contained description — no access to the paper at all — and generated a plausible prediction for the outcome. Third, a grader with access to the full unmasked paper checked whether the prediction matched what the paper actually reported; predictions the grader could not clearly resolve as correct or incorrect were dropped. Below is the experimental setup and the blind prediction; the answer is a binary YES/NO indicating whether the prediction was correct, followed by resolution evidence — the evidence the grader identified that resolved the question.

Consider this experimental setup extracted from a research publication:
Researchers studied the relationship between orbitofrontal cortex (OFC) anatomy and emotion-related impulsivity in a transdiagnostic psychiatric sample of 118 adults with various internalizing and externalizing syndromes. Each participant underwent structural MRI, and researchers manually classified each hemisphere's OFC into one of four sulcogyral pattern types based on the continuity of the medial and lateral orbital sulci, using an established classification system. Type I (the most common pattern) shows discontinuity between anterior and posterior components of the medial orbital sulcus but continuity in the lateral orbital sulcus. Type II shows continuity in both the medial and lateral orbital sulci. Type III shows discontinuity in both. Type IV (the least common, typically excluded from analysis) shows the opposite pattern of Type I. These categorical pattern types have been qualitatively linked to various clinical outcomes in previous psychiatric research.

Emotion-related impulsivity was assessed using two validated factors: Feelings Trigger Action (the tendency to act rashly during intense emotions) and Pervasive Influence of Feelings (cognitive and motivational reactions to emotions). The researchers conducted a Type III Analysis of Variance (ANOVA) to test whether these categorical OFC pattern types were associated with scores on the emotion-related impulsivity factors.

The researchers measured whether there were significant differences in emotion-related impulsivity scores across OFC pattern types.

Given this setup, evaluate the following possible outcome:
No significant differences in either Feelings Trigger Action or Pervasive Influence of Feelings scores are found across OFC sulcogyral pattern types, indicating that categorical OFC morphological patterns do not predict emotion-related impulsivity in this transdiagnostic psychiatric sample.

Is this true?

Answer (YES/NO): YES